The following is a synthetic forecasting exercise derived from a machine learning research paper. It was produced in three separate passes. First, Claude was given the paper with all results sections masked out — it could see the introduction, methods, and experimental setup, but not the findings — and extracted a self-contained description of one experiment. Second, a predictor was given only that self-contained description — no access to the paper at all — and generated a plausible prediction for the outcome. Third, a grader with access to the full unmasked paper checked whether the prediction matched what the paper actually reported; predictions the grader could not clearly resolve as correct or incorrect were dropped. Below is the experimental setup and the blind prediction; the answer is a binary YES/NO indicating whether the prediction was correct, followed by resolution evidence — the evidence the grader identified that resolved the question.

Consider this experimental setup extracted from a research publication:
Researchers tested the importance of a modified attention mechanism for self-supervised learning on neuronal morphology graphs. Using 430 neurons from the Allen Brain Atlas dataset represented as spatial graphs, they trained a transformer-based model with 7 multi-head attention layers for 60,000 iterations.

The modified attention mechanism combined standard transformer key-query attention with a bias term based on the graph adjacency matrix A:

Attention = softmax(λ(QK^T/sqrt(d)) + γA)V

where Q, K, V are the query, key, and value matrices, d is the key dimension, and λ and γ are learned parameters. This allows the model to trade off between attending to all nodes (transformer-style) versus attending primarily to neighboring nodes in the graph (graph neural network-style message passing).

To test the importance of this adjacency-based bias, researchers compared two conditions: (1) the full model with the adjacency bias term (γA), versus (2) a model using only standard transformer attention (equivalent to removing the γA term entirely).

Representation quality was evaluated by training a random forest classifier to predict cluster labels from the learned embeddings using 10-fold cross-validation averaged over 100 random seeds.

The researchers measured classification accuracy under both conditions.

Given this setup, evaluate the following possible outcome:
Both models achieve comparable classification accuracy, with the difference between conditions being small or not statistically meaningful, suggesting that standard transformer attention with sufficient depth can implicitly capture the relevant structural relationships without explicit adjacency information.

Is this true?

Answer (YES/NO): YES